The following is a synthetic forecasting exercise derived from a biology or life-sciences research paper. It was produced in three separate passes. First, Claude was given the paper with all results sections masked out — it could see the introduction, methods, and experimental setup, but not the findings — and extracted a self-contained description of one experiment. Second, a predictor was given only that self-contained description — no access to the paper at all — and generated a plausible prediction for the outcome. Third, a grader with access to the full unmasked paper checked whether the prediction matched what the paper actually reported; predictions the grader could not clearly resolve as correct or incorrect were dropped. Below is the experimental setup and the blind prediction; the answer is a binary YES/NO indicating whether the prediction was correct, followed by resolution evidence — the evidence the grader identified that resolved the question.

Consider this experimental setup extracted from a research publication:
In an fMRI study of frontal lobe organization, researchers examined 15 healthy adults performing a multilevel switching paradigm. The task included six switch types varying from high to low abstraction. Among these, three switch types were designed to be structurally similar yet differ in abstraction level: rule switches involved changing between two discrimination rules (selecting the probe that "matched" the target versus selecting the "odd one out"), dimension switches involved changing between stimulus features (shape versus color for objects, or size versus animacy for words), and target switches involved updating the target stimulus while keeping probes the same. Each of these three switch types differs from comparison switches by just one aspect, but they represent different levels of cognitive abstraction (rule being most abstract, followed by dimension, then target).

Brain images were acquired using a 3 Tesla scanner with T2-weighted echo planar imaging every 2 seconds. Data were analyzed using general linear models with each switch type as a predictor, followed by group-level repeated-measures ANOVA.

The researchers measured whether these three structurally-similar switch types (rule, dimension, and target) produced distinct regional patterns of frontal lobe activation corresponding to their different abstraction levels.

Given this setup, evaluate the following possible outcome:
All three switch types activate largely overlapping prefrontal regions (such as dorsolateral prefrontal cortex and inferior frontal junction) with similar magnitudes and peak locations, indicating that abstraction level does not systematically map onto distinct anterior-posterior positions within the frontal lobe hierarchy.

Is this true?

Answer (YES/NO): YES